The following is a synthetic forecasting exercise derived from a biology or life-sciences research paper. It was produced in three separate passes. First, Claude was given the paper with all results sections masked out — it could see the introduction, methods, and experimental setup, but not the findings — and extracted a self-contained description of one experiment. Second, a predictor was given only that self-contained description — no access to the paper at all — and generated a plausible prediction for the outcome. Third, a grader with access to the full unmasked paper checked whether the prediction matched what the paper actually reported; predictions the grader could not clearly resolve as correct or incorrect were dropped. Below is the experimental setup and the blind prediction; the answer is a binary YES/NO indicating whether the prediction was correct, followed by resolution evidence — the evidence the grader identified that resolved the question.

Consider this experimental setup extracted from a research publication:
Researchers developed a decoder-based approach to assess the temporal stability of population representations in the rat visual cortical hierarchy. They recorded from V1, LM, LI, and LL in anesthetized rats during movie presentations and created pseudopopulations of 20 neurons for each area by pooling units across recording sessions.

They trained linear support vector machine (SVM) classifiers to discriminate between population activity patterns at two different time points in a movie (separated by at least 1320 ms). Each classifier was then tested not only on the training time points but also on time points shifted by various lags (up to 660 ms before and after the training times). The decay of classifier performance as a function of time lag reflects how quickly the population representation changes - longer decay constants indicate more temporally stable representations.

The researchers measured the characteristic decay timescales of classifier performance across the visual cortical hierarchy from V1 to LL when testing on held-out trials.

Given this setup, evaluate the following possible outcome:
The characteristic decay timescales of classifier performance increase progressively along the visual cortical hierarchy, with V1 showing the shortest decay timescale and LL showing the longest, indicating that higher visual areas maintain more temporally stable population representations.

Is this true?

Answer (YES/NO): NO